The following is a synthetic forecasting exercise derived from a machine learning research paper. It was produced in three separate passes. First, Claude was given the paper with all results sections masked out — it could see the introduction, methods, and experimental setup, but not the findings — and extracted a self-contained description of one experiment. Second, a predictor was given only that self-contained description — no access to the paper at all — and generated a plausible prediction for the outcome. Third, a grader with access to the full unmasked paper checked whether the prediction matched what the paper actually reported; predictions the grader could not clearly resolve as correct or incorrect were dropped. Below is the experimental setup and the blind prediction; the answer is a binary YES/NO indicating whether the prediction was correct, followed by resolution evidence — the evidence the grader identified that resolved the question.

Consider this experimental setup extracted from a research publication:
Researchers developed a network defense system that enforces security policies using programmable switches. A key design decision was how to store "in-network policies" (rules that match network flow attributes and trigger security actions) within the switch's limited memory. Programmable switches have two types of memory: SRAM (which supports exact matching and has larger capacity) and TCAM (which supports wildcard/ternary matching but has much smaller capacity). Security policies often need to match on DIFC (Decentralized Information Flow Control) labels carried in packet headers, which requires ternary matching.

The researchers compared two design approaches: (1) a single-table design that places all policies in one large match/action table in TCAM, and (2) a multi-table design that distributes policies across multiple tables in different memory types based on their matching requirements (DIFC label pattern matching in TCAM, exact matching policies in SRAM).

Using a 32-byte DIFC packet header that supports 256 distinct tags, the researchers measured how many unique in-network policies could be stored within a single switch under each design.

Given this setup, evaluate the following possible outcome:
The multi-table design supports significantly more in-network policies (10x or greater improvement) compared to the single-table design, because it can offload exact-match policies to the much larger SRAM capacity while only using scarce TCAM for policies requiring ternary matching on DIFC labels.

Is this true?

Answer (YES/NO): YES